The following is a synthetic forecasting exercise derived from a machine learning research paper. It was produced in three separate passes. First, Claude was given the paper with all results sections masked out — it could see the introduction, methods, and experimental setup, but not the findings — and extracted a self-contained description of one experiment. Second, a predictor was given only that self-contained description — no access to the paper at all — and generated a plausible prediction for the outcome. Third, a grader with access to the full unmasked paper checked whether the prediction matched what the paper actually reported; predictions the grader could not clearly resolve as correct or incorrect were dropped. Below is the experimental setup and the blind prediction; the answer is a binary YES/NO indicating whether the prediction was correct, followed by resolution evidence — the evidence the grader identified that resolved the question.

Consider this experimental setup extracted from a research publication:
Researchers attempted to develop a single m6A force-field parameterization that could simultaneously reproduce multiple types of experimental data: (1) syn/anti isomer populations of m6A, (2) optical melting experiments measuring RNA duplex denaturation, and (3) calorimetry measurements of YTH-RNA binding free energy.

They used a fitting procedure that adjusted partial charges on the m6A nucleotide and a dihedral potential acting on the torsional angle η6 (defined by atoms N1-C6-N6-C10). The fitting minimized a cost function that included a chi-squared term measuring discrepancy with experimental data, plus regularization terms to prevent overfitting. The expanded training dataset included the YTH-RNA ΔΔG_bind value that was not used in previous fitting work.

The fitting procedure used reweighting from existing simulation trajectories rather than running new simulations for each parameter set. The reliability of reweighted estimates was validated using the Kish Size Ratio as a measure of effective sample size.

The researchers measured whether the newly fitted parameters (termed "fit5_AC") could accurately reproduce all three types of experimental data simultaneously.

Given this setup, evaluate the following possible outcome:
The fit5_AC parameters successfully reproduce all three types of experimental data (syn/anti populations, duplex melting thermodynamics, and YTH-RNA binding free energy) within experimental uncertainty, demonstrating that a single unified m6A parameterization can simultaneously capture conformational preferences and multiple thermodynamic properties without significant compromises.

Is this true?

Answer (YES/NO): NO